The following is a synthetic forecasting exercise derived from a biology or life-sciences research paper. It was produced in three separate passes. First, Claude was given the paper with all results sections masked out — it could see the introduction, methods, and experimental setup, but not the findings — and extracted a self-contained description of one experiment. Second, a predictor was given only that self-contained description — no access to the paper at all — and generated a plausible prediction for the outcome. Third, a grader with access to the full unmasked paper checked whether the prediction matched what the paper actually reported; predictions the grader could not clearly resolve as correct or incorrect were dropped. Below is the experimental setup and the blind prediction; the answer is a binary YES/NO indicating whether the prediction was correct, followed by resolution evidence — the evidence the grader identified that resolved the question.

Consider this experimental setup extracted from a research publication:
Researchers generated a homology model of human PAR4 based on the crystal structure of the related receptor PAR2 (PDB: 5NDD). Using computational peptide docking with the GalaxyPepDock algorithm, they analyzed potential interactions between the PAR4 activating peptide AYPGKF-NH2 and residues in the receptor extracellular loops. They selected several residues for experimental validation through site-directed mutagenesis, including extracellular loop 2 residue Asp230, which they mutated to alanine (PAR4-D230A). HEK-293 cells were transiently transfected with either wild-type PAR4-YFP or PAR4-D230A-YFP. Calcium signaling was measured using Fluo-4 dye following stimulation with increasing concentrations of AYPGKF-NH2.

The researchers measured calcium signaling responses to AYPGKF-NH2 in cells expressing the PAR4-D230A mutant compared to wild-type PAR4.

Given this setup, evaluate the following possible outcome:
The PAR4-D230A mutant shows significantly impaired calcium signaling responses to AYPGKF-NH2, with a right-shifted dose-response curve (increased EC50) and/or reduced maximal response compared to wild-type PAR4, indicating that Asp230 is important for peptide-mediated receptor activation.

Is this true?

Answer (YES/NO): YES